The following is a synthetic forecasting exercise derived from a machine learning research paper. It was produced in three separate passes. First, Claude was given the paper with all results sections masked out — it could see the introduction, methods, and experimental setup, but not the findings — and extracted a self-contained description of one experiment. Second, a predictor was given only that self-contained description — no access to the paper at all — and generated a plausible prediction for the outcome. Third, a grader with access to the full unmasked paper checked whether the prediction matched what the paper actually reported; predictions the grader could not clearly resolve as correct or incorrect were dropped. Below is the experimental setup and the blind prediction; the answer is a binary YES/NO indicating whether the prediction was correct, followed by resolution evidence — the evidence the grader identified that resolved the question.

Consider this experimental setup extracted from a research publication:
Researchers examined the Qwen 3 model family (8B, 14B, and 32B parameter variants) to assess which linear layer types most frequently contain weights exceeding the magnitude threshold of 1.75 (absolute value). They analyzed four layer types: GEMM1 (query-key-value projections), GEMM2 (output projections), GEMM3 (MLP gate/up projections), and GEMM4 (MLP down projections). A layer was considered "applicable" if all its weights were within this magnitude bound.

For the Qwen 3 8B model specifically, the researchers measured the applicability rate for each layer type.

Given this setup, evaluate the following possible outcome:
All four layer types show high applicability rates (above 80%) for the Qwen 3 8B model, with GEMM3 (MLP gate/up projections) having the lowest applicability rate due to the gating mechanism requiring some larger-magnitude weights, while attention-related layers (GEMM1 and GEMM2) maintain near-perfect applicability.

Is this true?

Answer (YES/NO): NO